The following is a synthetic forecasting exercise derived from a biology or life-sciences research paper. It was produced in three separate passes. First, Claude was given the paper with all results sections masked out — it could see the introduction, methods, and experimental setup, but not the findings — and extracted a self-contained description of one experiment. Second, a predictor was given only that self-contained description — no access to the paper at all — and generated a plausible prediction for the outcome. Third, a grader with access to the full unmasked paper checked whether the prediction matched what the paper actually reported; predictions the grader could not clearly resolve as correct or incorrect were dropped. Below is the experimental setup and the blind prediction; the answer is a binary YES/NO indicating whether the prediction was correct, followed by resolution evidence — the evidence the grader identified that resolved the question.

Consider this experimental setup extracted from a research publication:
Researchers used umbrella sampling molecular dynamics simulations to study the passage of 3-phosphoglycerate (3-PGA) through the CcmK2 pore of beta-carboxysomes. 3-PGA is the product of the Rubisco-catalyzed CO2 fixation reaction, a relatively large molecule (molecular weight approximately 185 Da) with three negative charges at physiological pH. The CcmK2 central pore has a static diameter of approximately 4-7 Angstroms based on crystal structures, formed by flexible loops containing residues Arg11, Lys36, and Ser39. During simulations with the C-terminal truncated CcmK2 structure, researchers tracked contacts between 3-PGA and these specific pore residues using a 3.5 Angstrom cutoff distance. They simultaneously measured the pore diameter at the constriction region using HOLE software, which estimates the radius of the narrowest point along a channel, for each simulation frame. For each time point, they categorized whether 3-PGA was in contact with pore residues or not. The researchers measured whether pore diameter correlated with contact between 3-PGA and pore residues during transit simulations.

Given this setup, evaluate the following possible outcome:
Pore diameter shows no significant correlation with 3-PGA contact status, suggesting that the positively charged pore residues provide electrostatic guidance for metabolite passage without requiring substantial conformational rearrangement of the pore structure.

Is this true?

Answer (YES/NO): NO